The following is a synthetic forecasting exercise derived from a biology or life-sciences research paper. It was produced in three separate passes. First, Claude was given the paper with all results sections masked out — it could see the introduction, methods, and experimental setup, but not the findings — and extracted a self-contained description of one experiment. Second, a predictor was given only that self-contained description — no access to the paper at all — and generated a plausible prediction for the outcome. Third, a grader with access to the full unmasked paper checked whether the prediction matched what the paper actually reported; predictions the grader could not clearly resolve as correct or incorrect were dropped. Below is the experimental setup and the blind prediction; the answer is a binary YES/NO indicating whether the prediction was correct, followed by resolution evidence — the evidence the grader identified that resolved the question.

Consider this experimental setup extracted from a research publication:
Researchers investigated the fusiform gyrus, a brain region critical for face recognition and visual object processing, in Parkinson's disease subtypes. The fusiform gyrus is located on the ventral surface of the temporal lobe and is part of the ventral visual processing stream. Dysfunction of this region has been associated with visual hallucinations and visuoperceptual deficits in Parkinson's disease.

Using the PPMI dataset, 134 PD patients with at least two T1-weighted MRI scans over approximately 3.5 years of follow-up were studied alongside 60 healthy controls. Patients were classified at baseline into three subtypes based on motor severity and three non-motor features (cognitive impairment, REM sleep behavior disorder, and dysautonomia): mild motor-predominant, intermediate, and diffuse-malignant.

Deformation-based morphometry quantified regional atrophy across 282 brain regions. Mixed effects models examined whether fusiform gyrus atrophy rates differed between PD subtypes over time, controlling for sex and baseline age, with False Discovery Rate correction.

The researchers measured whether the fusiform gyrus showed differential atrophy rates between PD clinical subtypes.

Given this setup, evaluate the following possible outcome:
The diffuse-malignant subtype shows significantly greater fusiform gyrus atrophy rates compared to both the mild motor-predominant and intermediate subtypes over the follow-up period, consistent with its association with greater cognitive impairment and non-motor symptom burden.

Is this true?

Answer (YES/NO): NO